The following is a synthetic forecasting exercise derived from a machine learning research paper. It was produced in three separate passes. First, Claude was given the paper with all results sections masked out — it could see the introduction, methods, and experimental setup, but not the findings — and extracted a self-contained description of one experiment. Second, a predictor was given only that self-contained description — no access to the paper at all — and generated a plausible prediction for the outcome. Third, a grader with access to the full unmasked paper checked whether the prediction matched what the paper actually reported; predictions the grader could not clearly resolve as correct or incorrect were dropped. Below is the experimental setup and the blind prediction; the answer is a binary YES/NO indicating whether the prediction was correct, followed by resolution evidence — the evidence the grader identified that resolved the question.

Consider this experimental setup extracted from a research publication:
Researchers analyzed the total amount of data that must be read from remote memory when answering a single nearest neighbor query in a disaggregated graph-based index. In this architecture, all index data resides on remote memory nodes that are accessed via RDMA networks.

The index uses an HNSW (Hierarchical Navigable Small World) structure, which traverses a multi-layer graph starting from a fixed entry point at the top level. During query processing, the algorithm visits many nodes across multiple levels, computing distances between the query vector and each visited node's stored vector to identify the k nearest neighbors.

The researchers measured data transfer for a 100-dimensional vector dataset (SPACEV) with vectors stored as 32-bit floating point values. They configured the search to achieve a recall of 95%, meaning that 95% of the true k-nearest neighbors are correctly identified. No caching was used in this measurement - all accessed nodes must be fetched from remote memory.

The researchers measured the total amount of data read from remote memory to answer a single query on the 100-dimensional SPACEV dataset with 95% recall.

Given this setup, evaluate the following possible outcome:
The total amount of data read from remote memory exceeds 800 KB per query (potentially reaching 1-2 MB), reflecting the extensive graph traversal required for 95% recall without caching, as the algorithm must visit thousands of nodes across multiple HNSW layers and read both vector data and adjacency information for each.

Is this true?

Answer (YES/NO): YES